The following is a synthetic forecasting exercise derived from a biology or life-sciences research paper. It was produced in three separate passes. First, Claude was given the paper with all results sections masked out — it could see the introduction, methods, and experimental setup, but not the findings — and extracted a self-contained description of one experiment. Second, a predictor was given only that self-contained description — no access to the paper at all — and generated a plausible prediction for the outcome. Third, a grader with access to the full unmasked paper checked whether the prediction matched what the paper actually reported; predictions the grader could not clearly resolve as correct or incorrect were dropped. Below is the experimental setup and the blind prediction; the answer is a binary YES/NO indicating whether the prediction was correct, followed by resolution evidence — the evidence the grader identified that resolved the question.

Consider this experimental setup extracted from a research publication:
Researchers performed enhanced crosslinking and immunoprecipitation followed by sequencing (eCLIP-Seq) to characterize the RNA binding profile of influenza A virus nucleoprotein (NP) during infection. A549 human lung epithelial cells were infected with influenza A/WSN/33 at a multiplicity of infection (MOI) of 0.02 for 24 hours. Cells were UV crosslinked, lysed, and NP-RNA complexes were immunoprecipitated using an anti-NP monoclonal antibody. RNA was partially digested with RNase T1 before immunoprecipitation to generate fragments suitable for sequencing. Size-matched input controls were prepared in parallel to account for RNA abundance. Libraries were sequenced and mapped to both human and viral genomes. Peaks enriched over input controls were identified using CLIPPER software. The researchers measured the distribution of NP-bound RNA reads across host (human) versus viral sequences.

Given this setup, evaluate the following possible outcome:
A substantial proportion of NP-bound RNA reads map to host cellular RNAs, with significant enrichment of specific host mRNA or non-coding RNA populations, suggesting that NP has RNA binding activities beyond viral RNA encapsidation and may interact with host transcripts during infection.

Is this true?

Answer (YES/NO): YES